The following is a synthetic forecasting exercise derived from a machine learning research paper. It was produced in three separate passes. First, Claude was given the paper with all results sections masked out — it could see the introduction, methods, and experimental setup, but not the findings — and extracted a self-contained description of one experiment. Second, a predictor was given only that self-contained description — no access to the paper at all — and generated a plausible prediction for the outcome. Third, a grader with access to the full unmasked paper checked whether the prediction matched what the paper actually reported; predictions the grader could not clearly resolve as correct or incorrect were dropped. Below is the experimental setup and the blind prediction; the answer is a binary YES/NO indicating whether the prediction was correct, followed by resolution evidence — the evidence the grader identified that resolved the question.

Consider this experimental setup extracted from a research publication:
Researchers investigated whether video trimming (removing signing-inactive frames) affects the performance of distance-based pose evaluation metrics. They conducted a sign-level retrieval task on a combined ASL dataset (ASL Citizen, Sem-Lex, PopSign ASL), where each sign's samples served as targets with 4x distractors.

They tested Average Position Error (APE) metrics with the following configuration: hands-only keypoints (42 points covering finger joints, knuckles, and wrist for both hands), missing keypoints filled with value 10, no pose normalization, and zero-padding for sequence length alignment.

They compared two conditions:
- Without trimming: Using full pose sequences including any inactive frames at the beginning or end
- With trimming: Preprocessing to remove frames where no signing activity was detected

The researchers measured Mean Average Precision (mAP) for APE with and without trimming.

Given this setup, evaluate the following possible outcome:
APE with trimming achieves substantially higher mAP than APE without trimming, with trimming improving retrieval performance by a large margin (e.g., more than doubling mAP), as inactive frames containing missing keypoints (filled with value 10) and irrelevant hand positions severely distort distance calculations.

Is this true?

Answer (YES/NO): NO